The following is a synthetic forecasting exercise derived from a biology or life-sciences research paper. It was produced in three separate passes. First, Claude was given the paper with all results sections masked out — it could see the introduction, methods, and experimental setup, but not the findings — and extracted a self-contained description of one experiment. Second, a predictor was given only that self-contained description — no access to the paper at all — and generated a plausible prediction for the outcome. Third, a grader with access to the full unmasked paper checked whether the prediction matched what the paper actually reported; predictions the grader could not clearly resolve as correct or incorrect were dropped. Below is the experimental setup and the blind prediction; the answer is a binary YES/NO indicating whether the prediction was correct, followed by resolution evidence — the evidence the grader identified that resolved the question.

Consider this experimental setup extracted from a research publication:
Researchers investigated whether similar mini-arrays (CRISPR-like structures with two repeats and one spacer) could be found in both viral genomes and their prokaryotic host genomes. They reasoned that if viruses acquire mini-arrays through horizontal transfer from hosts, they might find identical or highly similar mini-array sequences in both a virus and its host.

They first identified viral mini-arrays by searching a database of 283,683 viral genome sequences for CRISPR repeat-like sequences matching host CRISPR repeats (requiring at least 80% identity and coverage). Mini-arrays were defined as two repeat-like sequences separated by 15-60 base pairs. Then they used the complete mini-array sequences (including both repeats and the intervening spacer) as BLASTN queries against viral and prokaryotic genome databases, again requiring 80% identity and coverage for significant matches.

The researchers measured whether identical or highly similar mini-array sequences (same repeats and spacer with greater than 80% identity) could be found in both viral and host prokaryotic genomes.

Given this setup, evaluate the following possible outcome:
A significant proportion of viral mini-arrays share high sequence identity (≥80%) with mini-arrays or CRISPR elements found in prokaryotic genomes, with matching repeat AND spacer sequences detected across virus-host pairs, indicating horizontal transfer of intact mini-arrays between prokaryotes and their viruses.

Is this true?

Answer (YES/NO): NO